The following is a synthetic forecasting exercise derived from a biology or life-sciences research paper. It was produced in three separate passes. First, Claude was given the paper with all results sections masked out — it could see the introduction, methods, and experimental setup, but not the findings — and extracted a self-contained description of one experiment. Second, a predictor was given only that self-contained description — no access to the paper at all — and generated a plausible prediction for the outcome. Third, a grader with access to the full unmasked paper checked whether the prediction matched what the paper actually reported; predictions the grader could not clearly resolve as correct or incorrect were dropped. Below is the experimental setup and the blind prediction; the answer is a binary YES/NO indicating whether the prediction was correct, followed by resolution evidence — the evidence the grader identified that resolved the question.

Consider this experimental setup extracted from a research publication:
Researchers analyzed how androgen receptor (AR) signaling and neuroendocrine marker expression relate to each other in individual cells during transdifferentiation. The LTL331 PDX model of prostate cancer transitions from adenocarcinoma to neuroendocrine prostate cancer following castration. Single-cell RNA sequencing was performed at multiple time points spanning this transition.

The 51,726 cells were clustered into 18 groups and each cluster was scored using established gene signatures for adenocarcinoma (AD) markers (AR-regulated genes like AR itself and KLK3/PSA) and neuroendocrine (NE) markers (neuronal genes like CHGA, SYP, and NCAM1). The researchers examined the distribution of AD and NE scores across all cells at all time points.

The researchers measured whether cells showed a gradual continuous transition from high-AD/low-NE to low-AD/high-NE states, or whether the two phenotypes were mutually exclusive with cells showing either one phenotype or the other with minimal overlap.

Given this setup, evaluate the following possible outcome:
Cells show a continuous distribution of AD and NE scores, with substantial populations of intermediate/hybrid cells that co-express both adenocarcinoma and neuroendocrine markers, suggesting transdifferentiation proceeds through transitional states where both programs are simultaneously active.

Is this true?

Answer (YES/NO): NO